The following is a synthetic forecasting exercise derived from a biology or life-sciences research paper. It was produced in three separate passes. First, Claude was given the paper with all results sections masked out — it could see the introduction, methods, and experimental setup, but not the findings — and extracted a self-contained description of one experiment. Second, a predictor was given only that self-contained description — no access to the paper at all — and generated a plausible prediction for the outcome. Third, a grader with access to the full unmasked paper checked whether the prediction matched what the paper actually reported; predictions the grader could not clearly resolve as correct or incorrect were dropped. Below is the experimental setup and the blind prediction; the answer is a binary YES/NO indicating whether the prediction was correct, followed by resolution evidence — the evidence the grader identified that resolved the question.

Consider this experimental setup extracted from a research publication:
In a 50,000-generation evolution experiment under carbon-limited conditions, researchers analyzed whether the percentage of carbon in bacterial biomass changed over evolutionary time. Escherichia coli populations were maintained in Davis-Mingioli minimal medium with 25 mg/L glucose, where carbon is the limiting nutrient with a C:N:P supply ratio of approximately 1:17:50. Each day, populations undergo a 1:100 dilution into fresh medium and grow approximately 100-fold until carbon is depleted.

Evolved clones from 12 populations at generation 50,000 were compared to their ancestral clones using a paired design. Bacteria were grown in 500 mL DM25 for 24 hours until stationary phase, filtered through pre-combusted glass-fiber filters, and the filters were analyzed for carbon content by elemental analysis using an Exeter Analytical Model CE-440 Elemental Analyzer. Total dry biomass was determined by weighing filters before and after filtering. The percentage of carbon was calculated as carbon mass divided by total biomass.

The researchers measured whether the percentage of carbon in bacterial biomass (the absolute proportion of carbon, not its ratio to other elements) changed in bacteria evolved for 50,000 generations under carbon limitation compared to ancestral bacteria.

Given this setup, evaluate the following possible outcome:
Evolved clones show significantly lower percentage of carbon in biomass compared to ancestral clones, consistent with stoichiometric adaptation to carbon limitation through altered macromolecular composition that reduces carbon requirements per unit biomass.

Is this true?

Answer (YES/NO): NO